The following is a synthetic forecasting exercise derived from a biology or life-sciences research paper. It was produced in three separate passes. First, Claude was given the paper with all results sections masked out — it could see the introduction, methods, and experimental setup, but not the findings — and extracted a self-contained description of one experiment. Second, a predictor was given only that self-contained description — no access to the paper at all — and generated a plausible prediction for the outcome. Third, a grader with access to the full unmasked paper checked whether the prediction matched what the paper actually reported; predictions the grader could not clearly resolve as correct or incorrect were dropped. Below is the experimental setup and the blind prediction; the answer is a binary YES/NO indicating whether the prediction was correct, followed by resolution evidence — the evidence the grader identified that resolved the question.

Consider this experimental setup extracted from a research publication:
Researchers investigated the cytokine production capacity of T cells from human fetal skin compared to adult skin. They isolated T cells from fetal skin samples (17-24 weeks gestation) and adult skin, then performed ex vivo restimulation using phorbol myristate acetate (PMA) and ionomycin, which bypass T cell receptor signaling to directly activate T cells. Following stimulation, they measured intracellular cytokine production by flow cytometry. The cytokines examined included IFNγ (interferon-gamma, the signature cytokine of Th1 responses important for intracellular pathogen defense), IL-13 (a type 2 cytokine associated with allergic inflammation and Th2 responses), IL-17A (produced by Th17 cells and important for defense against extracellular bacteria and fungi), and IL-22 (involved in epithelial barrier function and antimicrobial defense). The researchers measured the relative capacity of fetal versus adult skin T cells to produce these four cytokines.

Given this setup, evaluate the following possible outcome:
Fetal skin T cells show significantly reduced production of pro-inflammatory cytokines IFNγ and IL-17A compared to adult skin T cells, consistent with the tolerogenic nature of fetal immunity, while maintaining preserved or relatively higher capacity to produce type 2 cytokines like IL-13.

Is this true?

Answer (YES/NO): NO